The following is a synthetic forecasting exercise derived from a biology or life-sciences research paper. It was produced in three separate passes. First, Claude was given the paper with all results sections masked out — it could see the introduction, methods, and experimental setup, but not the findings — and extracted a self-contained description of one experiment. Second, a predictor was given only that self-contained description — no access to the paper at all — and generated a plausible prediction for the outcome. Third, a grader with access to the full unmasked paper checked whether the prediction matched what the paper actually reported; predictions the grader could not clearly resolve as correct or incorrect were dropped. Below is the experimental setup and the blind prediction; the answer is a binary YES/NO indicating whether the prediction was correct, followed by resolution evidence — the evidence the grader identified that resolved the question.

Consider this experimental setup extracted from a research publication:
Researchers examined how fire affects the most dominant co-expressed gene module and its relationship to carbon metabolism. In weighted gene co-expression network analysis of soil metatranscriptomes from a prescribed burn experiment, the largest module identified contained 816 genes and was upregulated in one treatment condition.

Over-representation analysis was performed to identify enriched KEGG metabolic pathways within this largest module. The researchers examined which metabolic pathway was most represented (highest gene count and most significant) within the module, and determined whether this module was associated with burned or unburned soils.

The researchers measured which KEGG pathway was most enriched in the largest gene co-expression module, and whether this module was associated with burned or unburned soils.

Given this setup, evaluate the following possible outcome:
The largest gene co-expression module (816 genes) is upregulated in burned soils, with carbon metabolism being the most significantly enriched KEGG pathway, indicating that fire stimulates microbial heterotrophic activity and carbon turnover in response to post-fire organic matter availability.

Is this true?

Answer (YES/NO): NO